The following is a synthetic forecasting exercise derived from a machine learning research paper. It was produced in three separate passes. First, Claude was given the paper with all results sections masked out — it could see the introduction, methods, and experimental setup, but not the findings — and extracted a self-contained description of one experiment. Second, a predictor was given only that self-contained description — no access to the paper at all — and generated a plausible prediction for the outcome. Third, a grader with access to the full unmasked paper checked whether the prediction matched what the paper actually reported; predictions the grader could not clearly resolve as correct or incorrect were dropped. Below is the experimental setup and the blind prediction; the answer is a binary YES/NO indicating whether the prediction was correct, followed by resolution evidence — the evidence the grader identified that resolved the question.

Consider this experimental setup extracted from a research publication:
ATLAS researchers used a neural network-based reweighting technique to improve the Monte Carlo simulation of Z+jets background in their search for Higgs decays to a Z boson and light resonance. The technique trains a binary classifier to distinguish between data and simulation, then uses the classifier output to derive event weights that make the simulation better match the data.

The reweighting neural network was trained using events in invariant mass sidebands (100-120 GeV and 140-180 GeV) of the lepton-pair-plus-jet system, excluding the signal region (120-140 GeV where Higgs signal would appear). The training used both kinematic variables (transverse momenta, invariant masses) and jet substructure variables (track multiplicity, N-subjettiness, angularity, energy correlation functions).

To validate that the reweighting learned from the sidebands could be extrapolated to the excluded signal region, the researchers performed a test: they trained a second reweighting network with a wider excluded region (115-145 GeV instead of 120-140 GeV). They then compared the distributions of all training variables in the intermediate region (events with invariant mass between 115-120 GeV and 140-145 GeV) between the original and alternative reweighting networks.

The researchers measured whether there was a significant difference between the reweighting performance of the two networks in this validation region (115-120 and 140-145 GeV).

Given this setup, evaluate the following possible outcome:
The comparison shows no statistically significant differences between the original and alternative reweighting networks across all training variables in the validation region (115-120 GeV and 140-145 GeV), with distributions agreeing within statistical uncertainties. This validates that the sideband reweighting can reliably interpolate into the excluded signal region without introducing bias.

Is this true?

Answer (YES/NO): YES